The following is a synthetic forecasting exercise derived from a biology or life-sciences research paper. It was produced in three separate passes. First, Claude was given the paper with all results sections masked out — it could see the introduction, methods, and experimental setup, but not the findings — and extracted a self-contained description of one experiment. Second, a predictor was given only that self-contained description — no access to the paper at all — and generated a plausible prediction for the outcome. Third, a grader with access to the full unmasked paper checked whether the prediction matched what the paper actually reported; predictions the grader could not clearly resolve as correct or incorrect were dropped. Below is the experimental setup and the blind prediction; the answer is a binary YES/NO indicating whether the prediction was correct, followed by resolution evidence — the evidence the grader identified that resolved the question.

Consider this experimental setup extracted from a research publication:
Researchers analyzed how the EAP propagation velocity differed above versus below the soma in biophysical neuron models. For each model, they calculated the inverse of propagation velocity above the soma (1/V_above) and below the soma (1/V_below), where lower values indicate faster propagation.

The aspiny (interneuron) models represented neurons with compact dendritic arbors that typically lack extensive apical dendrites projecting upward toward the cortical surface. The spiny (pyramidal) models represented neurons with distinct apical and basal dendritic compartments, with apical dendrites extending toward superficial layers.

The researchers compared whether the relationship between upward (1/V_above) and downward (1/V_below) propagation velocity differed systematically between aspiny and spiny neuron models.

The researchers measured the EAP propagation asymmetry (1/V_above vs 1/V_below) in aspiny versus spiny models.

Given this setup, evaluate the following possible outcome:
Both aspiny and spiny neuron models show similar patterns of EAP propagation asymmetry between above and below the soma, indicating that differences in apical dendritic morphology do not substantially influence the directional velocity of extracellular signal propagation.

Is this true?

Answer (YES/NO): NO